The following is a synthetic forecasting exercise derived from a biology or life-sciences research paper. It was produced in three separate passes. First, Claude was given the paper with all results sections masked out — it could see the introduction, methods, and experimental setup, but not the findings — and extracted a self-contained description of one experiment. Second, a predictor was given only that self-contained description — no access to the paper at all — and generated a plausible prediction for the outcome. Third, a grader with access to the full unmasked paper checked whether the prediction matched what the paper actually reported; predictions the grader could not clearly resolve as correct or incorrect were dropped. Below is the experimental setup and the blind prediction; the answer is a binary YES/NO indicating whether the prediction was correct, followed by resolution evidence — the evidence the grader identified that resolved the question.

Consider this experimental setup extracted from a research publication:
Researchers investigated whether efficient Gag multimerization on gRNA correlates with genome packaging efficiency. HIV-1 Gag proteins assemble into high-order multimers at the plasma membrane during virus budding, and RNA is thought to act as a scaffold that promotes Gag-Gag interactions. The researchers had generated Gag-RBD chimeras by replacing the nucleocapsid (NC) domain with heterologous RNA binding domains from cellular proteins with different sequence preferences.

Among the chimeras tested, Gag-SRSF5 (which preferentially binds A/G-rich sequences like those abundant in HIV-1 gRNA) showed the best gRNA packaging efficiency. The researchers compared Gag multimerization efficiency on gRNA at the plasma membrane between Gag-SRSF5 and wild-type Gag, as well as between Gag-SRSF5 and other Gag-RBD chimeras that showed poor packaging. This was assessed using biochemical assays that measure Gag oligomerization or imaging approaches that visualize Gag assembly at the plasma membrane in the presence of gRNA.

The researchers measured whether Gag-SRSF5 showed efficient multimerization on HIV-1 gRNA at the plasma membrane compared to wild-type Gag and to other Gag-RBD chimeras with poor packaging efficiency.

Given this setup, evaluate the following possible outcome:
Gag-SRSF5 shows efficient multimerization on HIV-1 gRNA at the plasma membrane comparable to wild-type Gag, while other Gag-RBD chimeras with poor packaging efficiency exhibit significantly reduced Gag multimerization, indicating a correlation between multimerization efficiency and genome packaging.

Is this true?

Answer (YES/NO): YES